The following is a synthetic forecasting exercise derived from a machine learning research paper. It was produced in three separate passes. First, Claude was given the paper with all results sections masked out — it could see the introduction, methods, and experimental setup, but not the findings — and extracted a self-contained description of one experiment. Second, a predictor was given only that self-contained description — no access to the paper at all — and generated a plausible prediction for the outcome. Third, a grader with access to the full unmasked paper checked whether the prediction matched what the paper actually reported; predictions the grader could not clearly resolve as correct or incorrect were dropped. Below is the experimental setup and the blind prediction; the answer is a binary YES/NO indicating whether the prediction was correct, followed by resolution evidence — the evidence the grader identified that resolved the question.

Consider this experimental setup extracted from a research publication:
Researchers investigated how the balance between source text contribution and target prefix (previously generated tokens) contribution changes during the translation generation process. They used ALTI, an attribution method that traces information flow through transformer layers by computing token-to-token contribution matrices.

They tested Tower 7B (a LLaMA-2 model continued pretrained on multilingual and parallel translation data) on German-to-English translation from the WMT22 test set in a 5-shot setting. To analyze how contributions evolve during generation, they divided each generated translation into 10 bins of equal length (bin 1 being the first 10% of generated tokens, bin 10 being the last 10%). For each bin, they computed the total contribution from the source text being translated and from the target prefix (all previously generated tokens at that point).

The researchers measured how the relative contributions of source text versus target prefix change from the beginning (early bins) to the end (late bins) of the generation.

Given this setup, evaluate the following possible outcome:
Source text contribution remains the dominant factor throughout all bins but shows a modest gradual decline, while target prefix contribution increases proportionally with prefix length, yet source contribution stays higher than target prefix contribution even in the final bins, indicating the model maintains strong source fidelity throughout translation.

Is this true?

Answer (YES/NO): NO